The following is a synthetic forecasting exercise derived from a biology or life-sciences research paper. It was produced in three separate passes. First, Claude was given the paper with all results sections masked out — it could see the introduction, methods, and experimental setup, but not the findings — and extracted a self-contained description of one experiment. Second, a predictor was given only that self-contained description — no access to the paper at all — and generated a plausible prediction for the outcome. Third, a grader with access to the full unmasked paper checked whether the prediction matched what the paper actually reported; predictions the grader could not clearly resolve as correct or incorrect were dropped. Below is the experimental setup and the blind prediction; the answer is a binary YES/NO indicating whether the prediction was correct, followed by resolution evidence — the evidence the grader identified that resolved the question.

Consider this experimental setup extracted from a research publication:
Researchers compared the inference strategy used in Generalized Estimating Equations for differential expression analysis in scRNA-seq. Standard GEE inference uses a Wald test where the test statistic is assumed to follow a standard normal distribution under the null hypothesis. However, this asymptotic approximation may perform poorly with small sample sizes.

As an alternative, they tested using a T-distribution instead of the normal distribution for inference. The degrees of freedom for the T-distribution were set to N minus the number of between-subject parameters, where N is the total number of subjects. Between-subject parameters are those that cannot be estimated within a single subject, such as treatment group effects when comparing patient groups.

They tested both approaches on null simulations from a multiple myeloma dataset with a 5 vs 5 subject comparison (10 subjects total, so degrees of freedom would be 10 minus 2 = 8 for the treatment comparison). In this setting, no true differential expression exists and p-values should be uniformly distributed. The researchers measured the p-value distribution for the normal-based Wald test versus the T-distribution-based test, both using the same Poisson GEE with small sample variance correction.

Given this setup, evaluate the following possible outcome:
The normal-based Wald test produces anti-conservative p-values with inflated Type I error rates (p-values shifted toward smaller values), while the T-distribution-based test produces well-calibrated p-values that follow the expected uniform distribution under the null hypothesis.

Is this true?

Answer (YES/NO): YES